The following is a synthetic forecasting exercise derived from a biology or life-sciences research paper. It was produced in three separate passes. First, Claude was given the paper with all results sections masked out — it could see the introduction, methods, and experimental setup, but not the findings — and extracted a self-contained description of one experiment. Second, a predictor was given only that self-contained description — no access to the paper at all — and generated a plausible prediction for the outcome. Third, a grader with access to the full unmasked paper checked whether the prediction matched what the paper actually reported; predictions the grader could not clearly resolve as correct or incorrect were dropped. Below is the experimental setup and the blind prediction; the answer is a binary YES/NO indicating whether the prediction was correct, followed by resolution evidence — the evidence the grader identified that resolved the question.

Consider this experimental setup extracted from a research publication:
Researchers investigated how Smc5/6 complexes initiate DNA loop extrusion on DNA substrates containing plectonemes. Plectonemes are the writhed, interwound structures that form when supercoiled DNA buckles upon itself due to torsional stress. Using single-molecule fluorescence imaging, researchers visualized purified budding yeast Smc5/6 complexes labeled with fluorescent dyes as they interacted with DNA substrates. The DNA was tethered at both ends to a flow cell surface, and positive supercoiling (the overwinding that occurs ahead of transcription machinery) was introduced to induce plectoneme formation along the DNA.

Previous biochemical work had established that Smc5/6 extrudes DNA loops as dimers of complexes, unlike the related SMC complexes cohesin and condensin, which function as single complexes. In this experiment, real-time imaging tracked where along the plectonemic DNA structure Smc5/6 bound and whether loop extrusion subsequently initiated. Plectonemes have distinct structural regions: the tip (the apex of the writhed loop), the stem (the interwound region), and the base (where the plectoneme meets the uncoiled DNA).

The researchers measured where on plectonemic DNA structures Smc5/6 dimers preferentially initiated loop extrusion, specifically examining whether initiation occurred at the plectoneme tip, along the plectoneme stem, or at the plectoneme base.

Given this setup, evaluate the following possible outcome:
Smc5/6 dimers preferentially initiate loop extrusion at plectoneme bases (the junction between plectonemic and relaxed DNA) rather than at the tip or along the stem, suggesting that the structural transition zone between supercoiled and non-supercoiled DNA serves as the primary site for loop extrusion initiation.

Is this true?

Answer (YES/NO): NO